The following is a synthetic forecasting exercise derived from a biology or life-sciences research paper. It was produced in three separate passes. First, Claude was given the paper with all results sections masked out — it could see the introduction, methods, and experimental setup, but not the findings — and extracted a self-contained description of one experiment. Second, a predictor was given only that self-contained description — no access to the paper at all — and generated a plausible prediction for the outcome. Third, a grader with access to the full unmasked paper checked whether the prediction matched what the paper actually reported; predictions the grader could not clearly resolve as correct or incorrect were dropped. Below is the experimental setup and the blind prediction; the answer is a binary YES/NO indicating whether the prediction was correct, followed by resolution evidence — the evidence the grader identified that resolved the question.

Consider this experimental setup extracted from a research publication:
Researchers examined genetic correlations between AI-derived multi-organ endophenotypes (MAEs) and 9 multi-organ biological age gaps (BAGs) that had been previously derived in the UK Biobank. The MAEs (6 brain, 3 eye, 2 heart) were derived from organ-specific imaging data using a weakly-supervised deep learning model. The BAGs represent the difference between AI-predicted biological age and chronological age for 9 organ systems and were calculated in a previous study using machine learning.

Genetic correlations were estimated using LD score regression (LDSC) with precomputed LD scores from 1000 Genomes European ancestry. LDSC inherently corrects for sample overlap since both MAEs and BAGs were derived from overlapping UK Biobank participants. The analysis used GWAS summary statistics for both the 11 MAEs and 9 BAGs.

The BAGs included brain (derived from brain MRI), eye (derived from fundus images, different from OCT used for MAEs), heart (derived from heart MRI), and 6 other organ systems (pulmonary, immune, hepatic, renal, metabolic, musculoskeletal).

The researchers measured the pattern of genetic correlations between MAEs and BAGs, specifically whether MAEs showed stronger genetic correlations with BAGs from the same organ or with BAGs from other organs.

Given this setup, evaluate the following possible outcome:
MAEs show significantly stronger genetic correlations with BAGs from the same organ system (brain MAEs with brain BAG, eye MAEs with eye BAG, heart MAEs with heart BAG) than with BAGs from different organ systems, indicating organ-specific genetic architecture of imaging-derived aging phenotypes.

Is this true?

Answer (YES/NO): YES